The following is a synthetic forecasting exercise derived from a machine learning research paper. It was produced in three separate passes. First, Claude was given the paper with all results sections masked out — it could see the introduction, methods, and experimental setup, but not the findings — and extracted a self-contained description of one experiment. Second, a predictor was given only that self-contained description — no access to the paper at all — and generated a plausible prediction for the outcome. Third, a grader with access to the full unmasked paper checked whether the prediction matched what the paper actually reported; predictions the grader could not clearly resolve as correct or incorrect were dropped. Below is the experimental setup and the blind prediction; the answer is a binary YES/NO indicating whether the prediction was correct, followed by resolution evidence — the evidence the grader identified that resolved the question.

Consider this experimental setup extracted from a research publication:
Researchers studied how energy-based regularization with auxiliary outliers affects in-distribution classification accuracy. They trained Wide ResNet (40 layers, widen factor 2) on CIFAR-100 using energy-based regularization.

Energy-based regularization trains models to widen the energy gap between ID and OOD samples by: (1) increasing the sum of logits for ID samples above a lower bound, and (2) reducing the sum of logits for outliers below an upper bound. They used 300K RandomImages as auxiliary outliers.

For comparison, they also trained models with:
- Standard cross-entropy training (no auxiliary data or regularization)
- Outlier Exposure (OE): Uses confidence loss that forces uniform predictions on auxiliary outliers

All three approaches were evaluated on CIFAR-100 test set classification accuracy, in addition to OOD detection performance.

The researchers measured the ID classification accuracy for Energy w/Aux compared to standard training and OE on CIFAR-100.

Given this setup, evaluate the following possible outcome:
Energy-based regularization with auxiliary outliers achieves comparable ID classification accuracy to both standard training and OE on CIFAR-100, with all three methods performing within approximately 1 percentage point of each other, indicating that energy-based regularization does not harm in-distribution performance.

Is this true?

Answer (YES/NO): NO